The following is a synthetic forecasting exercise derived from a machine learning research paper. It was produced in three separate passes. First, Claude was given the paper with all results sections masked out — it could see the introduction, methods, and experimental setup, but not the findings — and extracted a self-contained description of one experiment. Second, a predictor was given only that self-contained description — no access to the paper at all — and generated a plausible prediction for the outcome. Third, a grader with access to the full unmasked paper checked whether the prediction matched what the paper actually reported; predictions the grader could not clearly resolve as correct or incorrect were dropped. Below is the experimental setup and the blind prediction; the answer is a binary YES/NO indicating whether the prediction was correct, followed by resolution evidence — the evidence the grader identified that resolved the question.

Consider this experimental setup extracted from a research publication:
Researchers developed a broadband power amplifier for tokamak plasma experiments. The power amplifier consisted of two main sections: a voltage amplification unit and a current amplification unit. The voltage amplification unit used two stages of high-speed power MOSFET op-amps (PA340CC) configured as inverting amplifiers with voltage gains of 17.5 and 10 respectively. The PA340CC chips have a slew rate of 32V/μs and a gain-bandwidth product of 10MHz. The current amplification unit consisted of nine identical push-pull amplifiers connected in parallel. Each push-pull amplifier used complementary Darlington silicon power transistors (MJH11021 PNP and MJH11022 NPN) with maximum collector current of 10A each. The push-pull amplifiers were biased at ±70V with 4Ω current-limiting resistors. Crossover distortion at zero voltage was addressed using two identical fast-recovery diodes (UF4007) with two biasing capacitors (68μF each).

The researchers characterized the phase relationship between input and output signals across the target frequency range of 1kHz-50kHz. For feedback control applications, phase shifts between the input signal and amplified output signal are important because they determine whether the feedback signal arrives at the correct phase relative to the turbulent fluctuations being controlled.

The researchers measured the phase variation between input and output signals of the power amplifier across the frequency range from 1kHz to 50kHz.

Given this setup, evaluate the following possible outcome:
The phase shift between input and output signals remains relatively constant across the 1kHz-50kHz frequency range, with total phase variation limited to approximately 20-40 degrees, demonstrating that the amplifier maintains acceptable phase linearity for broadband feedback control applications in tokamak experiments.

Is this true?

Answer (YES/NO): NO